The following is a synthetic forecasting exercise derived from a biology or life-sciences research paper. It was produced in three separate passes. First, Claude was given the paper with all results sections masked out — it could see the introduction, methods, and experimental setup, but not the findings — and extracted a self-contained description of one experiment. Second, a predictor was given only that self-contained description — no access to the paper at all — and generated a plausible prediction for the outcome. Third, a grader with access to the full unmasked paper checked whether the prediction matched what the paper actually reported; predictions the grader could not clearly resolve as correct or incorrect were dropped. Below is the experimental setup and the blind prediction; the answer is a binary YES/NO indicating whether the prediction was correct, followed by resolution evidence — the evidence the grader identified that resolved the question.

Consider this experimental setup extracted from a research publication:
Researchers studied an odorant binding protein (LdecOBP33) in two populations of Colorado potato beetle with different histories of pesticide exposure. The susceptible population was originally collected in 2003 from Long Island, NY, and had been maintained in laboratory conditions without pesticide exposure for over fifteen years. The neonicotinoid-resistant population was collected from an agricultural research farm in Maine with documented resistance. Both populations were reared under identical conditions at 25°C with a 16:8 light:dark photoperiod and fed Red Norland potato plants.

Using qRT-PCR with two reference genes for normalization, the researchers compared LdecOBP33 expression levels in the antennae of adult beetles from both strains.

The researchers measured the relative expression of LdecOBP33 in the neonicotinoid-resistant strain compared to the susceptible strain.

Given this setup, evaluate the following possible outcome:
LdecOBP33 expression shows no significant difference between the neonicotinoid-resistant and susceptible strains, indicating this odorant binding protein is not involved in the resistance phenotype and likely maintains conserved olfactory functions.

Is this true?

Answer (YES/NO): NO